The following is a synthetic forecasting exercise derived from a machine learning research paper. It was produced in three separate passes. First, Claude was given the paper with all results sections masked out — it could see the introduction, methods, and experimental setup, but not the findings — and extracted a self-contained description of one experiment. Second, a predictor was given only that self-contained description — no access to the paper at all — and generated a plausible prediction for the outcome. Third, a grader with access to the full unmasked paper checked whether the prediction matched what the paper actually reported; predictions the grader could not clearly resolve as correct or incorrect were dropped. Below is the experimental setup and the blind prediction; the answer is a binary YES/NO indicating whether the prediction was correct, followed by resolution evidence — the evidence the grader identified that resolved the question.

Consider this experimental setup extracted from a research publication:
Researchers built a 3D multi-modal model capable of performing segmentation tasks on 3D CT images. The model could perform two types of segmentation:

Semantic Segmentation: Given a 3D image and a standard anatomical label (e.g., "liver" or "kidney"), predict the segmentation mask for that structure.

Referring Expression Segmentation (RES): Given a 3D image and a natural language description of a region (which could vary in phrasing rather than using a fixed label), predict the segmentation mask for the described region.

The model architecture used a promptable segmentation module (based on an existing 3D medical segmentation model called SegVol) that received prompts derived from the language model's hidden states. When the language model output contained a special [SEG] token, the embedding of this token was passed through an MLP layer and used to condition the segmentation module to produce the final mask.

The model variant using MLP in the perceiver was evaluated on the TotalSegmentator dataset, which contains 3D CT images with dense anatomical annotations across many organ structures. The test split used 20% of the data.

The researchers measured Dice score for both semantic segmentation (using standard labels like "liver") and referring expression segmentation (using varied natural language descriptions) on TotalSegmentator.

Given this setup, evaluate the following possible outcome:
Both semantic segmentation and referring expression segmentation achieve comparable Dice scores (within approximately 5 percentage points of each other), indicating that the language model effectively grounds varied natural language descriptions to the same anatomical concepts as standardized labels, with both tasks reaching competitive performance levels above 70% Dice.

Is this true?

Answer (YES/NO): NO